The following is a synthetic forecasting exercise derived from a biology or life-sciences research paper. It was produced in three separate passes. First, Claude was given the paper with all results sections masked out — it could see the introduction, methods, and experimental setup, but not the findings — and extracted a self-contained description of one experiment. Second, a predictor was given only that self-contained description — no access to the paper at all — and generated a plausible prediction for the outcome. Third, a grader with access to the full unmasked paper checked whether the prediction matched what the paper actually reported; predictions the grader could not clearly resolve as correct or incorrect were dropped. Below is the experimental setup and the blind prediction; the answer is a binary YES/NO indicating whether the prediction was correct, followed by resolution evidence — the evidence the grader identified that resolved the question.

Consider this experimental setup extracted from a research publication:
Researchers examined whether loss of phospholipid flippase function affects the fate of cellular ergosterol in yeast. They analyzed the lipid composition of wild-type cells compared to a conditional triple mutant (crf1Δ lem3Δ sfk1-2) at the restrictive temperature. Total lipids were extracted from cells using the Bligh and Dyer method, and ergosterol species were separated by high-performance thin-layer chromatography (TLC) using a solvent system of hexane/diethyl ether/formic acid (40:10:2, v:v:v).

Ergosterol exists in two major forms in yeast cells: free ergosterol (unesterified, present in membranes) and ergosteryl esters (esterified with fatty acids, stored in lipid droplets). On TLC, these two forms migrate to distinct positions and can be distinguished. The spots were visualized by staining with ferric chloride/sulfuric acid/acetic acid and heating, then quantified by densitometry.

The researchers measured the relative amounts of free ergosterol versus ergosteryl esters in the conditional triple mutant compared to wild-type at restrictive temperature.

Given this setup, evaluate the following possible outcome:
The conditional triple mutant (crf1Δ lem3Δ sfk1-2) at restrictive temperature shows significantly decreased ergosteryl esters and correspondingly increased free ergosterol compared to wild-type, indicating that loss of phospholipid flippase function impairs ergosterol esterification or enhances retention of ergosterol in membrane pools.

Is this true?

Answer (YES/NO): NO